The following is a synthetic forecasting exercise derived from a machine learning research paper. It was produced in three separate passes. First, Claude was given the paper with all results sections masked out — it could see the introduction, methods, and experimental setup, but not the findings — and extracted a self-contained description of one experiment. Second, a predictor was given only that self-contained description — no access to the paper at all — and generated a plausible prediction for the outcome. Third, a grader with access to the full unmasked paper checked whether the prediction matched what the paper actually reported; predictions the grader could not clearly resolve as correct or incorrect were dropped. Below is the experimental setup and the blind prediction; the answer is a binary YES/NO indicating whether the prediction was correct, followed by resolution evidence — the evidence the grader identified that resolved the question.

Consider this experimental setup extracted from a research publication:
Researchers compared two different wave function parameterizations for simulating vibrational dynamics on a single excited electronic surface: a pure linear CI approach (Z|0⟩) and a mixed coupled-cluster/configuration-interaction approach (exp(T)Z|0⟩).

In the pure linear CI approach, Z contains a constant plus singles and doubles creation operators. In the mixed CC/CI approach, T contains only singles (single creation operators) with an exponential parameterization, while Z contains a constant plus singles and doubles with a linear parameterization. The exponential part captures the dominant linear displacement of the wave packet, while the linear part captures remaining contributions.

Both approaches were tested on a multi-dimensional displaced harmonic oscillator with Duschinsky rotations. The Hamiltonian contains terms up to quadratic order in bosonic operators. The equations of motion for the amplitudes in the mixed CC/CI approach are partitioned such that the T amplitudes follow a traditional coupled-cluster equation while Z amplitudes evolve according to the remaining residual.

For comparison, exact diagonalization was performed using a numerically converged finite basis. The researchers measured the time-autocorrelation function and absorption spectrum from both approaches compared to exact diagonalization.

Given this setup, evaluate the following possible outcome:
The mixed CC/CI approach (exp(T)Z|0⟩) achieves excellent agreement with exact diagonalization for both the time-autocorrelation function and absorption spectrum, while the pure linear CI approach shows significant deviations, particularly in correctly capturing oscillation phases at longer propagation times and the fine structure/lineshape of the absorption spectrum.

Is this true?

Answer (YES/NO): NO